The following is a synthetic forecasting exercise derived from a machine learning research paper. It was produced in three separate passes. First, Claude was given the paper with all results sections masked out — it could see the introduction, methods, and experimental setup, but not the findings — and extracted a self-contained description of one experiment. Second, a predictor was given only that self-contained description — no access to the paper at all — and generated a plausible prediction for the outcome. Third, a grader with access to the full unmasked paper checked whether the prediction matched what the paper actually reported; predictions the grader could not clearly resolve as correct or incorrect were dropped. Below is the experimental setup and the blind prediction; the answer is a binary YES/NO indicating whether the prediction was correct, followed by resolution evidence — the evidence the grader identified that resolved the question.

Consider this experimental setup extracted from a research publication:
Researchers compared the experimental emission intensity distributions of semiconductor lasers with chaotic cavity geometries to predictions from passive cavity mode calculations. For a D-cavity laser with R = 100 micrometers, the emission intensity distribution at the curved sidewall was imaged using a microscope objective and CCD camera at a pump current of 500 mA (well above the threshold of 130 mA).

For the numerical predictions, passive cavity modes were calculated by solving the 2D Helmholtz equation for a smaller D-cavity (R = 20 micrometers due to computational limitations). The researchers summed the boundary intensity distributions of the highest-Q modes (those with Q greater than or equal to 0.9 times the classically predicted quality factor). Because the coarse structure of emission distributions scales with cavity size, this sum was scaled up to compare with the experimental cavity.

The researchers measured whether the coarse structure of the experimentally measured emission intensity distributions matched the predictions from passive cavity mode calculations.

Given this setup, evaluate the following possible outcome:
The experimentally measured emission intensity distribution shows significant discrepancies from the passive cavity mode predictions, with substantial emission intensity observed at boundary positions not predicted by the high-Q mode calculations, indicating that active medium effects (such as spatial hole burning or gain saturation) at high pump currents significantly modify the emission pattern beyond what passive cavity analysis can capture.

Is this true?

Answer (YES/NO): NO